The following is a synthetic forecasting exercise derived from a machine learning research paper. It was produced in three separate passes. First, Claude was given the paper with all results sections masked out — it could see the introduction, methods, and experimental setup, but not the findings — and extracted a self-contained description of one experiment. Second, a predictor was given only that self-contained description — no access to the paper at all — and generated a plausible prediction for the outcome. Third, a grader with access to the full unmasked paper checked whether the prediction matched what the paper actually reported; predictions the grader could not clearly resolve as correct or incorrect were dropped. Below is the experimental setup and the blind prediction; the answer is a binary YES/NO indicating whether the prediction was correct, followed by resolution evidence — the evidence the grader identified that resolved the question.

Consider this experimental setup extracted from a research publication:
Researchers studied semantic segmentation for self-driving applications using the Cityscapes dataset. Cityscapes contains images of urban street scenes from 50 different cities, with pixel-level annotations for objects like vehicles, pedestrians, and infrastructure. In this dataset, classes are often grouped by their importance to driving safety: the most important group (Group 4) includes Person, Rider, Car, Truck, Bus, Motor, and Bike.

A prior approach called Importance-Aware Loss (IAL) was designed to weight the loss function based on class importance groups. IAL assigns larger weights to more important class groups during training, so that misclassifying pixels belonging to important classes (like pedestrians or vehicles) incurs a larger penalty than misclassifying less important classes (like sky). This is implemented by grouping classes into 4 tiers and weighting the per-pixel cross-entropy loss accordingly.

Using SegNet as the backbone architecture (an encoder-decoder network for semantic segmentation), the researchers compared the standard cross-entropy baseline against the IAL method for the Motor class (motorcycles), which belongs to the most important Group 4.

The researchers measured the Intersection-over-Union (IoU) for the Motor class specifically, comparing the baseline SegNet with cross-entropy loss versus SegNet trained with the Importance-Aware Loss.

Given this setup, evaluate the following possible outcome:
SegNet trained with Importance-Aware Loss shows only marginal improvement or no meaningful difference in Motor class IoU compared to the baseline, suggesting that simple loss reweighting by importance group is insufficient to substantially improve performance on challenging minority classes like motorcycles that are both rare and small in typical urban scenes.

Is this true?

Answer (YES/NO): NO